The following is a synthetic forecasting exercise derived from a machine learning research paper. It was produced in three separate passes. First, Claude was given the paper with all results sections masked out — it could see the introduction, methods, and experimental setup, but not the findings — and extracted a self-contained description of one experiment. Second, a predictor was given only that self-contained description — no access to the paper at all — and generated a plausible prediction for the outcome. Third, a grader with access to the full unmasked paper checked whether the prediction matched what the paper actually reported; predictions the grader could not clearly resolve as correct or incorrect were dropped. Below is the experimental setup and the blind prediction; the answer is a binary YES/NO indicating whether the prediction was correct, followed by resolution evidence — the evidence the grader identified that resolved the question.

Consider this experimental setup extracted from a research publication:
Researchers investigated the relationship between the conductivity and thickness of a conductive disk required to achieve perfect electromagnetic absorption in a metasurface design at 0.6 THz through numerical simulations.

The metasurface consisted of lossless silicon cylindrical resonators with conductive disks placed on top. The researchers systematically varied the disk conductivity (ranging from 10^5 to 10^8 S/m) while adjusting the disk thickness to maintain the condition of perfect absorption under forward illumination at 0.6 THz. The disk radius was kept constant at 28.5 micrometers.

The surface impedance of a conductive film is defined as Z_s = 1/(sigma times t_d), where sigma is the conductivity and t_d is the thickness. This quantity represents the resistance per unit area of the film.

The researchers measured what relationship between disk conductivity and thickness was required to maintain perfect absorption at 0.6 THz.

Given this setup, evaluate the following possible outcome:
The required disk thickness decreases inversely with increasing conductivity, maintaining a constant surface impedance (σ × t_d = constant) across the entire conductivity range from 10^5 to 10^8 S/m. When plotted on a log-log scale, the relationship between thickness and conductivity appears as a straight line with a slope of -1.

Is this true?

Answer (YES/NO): YES